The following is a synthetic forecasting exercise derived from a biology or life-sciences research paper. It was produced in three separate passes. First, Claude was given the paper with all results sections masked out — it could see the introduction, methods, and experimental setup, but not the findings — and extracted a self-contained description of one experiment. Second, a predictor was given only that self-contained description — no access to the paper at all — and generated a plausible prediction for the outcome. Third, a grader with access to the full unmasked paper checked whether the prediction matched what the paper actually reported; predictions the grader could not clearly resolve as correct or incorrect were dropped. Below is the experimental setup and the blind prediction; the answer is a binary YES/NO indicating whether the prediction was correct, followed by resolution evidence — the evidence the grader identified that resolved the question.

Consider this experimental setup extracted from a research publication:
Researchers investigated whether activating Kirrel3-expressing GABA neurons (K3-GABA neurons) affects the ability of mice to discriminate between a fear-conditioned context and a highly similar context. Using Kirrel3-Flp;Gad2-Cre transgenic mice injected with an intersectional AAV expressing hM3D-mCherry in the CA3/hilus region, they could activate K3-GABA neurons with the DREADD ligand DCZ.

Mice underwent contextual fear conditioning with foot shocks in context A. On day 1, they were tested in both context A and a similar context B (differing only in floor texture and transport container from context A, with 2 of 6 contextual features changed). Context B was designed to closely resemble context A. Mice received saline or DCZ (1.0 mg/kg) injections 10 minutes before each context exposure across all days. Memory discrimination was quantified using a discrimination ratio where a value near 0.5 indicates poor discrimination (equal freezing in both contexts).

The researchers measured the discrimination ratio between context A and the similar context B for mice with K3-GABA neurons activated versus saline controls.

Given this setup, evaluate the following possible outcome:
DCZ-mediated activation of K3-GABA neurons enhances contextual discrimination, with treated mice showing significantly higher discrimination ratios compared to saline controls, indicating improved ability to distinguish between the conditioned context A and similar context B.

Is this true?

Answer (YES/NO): NO